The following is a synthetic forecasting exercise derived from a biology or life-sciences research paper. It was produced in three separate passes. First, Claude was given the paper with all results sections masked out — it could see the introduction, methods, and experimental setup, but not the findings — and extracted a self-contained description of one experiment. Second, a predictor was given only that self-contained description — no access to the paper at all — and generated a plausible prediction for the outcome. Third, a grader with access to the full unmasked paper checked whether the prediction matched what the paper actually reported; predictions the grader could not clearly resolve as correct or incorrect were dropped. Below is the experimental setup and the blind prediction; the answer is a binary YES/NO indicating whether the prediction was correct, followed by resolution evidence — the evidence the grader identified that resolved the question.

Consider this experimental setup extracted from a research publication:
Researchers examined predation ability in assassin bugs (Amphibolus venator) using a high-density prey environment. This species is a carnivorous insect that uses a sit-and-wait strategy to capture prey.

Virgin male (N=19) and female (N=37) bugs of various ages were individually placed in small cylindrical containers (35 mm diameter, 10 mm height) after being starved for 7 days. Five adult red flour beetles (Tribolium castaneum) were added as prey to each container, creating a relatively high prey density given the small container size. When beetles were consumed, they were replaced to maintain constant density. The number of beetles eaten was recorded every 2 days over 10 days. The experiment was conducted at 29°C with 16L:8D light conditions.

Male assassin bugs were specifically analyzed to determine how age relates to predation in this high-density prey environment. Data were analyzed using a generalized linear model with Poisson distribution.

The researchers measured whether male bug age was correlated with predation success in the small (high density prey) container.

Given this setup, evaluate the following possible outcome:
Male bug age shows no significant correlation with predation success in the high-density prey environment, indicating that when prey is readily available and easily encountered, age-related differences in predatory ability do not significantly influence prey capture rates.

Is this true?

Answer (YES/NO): YES